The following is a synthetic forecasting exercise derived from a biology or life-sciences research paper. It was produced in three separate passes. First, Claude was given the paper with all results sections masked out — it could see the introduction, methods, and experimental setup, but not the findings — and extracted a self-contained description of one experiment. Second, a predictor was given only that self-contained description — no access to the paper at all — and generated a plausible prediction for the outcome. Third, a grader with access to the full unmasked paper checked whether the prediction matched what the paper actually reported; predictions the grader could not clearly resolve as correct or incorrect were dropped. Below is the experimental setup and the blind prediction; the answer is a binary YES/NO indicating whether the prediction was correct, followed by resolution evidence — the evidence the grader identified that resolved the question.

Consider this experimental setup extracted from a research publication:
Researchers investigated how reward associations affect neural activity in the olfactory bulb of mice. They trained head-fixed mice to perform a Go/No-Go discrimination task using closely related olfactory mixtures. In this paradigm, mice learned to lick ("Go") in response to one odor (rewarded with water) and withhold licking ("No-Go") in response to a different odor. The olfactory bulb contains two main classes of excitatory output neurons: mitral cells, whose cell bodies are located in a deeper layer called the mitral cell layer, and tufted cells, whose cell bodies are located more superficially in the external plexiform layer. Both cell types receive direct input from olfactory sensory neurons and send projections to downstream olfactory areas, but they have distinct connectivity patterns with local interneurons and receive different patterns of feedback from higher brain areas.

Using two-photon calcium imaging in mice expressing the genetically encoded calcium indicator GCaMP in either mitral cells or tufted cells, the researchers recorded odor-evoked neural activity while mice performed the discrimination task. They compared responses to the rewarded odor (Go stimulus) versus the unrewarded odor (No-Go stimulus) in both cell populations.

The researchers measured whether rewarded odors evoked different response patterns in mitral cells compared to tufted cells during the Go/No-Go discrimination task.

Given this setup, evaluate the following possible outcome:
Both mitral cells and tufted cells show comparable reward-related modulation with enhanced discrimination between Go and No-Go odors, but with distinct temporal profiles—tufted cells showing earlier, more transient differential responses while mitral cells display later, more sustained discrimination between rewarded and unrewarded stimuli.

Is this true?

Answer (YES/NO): NO